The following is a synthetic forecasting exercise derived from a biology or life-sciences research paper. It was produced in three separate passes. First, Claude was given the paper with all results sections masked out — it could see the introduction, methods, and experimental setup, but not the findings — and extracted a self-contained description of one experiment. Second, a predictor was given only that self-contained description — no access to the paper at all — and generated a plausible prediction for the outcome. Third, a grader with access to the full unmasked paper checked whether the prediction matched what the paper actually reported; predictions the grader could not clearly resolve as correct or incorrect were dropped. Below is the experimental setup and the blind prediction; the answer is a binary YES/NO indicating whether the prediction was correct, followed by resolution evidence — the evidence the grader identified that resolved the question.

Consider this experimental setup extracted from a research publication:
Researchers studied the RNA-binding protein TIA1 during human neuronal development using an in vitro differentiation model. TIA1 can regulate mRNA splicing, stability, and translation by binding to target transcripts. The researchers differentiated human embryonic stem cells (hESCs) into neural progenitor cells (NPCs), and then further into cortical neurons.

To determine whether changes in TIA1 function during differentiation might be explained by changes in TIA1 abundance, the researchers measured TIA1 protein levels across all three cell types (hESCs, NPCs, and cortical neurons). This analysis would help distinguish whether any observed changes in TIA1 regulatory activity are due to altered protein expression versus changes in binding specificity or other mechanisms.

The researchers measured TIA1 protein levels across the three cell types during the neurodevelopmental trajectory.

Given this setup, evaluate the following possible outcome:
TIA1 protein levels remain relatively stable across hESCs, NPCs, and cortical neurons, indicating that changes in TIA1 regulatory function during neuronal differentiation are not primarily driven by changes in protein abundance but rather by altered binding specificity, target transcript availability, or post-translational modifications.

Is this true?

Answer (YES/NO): YES